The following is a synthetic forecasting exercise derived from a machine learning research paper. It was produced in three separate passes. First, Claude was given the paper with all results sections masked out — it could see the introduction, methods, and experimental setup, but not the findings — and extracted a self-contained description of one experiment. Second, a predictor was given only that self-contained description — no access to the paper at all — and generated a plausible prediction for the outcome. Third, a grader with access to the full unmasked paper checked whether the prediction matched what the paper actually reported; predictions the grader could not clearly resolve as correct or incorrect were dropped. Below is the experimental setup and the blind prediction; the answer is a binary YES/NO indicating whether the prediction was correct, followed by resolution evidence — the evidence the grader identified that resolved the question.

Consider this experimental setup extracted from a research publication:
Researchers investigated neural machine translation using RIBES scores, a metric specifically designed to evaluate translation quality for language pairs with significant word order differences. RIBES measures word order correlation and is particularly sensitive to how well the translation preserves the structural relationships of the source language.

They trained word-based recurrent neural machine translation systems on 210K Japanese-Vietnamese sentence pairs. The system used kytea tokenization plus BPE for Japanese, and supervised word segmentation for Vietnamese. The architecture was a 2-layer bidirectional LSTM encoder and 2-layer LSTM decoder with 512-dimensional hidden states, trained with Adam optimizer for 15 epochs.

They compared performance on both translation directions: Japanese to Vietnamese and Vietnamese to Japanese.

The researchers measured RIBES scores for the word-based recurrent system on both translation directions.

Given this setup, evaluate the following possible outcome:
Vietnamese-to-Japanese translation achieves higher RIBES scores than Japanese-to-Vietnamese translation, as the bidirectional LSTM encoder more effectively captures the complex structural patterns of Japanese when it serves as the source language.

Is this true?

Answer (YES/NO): NO